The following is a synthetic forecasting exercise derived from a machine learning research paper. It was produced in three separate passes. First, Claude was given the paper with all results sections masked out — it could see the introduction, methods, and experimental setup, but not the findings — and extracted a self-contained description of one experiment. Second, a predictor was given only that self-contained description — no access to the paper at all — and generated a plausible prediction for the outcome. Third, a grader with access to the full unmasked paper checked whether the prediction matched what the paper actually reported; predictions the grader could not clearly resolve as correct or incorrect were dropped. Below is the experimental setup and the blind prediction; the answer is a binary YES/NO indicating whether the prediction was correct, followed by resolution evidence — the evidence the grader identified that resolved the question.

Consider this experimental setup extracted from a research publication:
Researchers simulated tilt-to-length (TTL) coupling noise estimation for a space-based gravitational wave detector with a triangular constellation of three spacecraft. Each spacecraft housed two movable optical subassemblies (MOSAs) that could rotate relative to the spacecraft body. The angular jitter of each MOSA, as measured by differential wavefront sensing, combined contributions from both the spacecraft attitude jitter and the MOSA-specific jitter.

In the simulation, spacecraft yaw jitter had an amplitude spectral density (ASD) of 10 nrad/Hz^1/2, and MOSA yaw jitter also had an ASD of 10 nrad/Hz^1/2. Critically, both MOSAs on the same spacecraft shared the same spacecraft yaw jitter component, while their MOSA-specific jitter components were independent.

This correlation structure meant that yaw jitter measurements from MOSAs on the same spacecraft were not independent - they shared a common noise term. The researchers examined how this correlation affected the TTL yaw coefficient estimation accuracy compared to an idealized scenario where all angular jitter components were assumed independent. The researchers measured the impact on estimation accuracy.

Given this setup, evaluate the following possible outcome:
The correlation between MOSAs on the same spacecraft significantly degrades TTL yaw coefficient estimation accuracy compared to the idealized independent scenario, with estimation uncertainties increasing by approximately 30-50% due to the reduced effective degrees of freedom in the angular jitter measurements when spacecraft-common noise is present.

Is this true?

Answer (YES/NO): NO